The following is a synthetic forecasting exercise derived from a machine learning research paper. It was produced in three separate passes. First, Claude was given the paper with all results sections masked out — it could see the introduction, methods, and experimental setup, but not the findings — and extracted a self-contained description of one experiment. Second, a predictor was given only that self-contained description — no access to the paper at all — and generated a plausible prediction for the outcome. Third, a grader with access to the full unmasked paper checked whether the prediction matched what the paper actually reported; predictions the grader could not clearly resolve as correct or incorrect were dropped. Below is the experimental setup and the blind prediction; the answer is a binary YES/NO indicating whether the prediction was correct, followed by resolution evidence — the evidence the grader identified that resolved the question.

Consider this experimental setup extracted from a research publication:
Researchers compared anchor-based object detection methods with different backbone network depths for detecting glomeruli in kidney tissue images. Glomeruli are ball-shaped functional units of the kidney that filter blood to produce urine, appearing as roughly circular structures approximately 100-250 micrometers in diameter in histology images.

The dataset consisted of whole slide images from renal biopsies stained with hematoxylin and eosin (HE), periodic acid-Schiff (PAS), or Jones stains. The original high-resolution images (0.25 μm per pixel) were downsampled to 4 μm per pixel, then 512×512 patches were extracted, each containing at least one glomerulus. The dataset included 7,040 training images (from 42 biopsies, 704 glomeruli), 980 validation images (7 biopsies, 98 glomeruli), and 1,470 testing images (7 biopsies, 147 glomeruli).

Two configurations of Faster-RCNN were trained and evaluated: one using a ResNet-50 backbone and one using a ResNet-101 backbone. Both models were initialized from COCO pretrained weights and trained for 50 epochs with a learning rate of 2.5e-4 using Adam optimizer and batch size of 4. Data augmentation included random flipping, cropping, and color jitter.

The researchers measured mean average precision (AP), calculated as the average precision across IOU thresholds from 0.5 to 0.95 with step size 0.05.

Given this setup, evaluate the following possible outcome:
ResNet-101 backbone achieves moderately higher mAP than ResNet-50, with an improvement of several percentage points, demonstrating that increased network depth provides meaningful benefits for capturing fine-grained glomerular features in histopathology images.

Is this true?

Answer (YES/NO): NO